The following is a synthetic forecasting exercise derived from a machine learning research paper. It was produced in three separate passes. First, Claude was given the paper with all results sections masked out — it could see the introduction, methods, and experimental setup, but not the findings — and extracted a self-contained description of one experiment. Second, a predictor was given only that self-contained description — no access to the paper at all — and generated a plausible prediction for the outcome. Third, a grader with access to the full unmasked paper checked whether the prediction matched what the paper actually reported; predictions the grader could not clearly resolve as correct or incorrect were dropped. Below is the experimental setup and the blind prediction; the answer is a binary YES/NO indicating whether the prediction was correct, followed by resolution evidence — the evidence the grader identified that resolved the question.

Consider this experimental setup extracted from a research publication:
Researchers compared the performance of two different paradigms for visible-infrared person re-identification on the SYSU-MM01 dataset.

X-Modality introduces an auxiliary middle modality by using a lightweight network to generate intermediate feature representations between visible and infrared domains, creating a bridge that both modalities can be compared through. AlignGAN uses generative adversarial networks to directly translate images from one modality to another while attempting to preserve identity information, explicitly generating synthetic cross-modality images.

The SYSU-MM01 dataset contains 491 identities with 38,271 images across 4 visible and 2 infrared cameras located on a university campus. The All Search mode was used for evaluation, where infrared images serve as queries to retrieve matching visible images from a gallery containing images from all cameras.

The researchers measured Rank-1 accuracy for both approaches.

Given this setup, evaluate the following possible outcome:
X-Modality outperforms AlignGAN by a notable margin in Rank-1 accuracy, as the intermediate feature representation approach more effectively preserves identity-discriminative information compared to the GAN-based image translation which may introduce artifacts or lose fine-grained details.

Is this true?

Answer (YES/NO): YES